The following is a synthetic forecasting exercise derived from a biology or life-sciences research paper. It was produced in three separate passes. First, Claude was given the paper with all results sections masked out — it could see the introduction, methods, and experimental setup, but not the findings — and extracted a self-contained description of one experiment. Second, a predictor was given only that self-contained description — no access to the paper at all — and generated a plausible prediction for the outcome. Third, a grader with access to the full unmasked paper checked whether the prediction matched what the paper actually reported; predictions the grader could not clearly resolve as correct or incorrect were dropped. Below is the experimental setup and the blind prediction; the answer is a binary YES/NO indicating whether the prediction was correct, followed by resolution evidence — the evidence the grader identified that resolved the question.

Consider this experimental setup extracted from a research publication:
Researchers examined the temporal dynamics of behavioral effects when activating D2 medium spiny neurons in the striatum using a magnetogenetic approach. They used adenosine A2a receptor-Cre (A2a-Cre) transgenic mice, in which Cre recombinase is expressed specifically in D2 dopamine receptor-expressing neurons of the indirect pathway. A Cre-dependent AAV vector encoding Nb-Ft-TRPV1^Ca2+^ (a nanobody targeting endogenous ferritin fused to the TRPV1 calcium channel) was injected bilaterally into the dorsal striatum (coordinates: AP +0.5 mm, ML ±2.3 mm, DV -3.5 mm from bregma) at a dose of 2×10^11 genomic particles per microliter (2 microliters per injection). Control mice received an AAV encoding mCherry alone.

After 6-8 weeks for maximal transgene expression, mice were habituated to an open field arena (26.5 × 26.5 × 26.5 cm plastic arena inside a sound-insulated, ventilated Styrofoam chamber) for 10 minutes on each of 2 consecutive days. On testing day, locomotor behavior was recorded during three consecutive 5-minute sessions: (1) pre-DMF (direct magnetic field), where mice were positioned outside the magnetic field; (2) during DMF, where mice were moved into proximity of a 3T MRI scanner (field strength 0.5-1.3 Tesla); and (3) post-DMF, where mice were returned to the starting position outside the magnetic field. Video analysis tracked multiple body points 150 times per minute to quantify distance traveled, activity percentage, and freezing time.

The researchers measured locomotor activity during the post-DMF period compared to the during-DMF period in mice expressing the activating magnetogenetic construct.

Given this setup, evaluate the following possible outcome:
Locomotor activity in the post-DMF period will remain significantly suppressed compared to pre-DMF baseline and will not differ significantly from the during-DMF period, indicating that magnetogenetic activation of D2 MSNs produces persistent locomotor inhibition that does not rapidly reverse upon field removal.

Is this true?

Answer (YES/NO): NO